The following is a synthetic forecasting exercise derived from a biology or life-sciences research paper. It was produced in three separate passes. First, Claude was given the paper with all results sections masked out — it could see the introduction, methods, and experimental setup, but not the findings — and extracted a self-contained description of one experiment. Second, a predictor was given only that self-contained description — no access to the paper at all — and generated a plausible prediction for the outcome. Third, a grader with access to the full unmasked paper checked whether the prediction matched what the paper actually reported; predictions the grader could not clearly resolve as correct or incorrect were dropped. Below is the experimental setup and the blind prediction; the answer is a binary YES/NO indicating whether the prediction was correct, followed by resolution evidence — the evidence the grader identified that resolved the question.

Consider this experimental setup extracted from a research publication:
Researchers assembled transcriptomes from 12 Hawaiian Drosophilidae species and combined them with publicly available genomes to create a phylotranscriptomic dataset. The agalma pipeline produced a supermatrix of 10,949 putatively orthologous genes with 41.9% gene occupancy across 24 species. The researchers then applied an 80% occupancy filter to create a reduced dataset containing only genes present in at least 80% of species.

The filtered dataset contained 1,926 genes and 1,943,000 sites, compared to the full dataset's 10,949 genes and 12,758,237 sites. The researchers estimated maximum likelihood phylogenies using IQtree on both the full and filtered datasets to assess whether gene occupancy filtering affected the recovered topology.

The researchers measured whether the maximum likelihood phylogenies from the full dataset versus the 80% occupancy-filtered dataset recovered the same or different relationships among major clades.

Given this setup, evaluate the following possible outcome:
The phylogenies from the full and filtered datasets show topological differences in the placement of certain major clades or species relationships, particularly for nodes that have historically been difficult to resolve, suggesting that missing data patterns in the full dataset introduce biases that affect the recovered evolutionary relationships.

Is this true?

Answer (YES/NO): NO